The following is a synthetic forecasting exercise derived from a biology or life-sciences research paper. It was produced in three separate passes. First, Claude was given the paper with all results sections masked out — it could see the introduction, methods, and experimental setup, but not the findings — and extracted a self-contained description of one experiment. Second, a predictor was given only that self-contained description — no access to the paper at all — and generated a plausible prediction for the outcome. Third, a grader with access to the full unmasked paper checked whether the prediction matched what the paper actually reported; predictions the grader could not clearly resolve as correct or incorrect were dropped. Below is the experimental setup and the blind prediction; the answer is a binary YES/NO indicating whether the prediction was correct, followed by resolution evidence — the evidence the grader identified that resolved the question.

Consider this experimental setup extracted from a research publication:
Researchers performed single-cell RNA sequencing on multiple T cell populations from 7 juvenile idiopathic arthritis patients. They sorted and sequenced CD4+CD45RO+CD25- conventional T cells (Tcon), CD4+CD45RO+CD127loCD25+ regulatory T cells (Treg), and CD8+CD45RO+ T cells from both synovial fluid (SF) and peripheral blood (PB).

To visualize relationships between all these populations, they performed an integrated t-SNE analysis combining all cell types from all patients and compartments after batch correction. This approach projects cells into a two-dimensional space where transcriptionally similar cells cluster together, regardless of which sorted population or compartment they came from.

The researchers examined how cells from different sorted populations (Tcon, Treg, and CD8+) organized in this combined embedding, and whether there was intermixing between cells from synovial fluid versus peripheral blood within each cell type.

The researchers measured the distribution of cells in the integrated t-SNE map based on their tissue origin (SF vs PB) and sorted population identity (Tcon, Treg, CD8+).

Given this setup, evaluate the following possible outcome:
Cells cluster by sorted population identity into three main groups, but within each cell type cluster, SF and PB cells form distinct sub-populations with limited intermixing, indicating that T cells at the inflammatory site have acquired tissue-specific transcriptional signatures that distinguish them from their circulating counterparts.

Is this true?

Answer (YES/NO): YES